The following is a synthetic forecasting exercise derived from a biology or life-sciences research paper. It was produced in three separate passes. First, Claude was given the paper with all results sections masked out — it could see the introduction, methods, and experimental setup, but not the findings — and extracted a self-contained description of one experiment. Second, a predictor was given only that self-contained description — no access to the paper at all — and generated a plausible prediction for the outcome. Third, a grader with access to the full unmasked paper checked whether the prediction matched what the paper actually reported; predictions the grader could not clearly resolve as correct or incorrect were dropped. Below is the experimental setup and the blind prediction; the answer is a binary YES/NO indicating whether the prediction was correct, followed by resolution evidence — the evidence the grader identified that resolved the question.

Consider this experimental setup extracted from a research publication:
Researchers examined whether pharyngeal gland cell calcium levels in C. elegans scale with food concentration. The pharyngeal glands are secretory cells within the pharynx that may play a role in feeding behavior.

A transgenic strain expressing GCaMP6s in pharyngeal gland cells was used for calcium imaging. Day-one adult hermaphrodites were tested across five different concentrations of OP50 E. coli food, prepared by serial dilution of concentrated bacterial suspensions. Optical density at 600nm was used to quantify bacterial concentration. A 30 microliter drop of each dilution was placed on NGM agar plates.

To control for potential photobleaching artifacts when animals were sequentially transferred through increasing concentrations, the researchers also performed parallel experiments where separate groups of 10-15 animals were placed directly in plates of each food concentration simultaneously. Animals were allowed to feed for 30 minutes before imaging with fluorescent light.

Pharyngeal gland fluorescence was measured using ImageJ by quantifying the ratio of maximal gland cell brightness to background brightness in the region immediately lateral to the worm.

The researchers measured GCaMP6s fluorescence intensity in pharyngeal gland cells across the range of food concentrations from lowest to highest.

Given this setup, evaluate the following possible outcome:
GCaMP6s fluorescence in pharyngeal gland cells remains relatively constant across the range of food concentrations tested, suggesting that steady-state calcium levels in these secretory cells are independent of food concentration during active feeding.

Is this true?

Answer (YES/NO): NO